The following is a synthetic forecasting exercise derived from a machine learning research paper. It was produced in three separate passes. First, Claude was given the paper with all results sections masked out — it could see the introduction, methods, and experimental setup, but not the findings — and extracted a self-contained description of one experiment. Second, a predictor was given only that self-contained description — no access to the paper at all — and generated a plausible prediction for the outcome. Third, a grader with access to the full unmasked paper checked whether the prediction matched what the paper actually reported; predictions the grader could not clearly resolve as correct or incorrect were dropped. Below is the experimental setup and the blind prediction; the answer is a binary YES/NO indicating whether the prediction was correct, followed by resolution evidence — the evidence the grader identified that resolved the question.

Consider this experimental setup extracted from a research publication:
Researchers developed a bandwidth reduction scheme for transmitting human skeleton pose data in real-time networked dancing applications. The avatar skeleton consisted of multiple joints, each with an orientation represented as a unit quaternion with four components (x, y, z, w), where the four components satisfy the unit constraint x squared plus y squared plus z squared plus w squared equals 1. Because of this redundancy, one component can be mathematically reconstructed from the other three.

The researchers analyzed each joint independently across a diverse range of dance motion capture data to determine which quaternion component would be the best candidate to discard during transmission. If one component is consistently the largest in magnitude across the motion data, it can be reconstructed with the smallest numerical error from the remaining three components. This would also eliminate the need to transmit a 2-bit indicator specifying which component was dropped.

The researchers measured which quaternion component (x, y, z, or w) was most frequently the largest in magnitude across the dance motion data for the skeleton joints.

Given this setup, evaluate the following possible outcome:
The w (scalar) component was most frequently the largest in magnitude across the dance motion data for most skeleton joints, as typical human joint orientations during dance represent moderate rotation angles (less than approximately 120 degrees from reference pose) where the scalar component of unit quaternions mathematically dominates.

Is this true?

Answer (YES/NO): YES